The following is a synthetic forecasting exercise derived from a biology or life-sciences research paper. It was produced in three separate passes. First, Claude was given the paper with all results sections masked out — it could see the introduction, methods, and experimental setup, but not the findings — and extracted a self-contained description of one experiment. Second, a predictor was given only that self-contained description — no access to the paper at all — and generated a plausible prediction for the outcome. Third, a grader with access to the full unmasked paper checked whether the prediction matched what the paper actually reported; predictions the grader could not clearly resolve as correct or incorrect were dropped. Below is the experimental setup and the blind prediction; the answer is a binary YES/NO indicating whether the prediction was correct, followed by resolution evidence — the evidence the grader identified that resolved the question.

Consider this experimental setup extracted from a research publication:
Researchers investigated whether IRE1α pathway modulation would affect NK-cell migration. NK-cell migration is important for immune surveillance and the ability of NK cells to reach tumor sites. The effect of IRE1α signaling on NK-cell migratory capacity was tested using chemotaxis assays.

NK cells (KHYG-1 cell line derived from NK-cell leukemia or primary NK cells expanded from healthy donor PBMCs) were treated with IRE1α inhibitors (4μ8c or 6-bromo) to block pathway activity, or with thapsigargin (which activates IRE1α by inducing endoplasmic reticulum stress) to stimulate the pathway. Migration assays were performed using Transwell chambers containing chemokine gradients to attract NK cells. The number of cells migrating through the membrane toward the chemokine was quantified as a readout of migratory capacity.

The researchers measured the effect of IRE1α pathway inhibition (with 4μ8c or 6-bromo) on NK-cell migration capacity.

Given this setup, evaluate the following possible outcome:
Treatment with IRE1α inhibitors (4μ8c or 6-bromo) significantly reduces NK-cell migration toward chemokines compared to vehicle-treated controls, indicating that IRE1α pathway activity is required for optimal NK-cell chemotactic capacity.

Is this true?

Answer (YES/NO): YES